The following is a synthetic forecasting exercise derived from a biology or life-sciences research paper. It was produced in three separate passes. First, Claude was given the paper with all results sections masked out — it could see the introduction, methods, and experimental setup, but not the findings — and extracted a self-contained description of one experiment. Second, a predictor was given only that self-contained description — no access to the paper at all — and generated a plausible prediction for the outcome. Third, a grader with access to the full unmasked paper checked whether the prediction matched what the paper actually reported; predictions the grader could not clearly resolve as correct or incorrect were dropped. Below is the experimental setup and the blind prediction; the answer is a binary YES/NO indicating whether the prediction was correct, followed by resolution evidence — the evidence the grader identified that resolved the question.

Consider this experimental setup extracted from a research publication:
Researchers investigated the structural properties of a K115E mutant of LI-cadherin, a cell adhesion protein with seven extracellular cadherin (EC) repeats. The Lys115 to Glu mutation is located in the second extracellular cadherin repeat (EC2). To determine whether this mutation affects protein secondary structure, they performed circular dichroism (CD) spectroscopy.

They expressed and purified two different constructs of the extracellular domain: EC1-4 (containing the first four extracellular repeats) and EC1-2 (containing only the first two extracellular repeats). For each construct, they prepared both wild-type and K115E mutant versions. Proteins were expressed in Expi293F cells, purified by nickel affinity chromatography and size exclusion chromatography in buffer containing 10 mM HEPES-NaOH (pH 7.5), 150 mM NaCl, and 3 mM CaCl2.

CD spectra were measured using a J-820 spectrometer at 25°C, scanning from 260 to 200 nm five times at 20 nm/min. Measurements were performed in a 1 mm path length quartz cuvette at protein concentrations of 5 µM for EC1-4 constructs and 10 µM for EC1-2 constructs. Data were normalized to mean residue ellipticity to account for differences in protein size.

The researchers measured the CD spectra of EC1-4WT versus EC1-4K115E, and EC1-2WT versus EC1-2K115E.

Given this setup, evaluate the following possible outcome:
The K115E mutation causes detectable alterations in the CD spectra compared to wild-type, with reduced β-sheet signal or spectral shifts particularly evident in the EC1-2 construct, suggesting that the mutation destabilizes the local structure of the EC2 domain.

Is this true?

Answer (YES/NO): NO